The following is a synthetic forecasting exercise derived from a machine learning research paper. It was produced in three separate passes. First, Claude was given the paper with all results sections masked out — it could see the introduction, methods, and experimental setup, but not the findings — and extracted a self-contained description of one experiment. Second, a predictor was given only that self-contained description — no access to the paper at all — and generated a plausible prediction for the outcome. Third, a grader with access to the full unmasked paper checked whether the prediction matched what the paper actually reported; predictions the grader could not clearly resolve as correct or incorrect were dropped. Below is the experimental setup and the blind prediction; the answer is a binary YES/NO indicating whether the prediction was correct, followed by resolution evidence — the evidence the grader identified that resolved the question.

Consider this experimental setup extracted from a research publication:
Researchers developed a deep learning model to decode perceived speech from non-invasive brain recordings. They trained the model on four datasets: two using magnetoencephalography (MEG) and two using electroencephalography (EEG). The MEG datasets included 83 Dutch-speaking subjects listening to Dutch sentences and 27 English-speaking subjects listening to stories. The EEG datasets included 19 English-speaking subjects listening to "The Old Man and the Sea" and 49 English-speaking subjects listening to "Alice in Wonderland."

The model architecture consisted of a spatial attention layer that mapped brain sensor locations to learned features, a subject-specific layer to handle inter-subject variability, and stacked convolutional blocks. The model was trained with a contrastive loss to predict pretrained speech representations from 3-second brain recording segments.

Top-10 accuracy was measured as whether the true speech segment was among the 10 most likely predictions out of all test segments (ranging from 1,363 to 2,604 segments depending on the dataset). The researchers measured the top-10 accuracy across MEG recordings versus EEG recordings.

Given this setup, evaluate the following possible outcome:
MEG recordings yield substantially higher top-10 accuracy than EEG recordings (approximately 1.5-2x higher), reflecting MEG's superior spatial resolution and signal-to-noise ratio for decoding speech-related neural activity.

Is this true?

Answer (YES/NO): NO